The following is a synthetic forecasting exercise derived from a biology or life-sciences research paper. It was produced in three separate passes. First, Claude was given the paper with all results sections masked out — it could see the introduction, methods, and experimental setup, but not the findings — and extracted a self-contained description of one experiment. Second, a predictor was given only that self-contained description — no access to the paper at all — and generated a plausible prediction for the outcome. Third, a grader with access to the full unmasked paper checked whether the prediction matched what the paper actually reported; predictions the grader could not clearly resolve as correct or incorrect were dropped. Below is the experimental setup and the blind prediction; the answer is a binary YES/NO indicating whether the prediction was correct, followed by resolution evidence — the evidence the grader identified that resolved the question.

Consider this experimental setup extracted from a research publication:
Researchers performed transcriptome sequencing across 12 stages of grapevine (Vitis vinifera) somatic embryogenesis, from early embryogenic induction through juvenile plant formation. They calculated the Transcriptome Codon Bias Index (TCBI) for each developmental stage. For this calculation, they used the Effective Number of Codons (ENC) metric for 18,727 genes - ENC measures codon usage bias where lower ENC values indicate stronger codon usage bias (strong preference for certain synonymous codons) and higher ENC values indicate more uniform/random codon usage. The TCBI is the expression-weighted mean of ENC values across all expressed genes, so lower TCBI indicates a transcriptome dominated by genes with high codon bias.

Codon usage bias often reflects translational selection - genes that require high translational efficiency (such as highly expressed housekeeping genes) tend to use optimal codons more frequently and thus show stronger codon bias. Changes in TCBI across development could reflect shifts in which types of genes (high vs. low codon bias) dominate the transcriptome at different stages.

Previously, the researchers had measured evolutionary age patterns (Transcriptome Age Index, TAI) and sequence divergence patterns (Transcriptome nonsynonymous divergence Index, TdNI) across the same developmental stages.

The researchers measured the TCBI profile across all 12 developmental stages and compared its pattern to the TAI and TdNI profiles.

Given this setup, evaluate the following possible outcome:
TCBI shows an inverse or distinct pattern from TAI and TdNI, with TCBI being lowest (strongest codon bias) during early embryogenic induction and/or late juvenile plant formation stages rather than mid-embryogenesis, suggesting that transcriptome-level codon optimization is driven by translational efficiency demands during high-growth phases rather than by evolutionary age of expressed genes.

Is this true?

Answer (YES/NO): NO